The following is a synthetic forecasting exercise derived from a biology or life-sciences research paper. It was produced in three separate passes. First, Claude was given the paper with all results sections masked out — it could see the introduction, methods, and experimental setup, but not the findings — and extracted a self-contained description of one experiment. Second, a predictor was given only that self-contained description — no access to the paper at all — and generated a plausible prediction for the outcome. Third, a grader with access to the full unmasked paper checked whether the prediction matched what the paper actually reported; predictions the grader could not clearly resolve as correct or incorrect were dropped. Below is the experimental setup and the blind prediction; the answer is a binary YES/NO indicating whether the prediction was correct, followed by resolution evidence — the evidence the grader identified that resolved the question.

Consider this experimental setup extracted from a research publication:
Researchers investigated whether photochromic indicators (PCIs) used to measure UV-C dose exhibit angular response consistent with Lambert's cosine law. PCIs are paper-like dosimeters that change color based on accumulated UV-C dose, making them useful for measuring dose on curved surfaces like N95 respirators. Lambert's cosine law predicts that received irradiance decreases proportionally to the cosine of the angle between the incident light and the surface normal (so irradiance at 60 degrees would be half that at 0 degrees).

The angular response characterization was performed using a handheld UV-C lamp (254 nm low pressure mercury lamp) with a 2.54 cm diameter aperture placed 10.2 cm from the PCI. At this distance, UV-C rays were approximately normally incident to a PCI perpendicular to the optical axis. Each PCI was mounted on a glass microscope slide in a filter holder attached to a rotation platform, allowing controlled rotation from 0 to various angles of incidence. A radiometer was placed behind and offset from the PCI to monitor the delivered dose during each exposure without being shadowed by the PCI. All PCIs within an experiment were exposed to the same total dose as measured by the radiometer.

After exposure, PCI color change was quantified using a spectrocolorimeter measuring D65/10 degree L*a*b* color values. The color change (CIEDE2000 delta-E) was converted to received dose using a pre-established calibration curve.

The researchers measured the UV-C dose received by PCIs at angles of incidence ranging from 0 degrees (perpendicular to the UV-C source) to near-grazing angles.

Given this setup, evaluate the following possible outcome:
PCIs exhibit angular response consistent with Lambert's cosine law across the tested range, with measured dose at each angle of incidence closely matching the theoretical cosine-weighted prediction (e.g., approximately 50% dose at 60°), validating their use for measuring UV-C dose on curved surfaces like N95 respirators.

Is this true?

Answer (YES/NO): YES